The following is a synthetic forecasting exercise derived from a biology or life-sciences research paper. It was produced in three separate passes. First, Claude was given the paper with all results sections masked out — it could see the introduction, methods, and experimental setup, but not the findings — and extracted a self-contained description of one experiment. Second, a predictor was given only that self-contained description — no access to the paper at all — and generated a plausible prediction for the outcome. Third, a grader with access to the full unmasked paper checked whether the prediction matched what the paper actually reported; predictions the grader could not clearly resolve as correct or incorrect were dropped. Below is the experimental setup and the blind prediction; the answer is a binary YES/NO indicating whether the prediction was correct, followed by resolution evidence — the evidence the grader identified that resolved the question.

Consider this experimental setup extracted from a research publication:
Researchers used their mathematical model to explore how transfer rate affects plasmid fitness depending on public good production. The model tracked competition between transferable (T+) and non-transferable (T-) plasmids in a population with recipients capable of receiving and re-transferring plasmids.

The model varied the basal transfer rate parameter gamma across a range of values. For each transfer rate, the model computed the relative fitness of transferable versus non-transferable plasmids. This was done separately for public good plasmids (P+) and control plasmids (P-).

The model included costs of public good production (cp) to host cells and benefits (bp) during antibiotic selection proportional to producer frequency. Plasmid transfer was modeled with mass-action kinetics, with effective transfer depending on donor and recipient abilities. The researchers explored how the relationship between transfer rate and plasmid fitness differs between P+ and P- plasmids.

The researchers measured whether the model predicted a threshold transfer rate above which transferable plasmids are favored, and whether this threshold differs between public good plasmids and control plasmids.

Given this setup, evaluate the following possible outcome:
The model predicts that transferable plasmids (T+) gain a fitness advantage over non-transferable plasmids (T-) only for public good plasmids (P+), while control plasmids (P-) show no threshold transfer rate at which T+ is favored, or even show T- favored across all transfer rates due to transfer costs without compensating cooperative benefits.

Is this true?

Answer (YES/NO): NO